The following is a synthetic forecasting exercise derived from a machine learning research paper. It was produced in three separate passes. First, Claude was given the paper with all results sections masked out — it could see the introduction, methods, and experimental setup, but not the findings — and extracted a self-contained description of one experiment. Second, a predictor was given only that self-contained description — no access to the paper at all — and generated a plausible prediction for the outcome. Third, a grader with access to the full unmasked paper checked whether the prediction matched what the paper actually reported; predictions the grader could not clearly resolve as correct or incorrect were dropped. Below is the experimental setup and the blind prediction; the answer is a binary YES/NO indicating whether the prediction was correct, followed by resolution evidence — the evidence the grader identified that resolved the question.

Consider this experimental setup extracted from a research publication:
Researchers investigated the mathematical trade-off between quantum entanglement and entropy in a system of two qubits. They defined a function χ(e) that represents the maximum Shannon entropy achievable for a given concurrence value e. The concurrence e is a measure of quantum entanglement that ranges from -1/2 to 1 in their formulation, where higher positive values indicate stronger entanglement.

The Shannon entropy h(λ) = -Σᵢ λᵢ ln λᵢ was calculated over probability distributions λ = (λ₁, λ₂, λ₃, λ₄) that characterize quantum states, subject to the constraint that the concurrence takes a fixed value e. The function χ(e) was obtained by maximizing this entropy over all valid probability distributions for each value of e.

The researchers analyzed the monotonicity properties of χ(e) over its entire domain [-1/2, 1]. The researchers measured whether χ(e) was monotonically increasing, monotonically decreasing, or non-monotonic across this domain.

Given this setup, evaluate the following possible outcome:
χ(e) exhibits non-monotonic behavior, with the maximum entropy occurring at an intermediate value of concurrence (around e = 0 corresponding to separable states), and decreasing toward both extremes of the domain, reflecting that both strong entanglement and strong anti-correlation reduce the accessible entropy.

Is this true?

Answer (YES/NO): NO